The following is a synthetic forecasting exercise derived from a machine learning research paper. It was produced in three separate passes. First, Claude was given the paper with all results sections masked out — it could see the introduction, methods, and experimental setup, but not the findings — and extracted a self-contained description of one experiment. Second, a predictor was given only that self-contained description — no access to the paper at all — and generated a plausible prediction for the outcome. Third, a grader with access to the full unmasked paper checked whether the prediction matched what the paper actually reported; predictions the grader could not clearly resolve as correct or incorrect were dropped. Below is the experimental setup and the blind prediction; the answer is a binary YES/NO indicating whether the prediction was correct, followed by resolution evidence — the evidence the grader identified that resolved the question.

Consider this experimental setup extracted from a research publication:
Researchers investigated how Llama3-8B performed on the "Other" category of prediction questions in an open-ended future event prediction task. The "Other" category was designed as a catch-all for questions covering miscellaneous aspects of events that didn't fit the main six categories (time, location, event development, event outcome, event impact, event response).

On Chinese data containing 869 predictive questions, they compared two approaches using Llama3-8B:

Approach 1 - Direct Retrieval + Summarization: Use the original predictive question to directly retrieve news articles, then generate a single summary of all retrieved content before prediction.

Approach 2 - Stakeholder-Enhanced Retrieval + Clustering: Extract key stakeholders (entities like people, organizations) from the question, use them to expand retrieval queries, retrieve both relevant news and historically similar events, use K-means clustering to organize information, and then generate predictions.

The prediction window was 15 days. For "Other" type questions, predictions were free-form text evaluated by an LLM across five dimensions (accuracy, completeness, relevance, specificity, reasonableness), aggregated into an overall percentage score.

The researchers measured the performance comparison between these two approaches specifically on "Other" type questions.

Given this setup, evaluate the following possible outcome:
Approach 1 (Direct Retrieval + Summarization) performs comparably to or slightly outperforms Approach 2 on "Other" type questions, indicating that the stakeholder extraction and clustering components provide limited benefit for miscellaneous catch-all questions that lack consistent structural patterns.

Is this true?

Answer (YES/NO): NO